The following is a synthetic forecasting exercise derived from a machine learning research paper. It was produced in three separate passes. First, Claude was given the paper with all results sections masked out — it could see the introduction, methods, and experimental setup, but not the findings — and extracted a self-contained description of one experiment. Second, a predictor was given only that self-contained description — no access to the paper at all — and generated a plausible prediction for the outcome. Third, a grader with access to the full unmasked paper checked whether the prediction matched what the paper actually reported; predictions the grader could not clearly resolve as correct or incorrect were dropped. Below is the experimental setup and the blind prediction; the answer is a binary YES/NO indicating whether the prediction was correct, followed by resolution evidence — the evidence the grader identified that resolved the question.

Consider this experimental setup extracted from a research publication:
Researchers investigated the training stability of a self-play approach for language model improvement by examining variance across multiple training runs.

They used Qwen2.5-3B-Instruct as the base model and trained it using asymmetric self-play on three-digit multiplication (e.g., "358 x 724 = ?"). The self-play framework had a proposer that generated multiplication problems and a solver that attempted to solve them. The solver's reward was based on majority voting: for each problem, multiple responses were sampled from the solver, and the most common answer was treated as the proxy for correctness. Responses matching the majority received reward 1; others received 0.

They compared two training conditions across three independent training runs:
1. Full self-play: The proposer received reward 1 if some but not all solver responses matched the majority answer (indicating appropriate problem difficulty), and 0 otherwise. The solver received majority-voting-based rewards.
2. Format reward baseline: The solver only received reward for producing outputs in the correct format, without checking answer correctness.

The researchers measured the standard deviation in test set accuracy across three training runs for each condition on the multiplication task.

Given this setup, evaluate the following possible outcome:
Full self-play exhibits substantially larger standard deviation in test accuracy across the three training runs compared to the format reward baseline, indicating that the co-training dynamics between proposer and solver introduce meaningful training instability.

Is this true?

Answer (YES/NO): NO